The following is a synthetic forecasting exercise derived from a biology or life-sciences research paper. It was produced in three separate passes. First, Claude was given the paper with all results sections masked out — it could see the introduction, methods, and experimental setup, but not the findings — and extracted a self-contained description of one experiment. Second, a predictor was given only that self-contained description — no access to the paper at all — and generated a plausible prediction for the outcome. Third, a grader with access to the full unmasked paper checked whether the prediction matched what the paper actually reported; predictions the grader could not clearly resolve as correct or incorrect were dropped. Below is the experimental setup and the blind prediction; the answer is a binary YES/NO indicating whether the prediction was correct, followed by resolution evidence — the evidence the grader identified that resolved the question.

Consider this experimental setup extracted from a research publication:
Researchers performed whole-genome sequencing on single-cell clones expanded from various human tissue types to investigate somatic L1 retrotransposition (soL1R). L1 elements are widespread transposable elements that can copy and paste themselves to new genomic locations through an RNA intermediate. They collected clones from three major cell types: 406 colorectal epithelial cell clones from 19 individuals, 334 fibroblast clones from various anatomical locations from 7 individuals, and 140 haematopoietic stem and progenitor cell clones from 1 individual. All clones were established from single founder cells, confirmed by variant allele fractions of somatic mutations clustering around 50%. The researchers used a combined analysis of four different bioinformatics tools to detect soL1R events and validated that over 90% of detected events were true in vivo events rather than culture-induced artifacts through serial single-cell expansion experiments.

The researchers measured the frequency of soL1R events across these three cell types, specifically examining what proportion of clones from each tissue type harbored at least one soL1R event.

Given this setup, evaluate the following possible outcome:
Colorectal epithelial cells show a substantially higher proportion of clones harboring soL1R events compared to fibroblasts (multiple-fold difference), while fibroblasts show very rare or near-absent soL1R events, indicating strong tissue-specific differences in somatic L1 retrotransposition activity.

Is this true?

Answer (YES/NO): YES